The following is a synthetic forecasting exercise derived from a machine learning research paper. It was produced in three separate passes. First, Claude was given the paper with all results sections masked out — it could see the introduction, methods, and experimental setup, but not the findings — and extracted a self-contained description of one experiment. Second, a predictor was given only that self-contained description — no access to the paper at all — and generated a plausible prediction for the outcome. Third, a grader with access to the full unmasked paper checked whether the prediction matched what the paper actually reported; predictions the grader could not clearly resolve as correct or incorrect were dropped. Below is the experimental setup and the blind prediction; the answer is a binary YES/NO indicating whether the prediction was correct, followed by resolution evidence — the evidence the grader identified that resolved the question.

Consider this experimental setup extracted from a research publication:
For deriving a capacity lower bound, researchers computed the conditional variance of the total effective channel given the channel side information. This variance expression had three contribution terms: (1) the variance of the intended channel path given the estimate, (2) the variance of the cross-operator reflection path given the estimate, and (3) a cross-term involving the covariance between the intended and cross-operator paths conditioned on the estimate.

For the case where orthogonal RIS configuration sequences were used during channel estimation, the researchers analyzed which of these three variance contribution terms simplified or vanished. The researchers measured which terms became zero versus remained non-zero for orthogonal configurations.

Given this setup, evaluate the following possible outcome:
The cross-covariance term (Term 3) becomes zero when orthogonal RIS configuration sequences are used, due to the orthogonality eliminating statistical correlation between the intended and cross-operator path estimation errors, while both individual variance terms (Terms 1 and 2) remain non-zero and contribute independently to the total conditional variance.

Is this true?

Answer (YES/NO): NO